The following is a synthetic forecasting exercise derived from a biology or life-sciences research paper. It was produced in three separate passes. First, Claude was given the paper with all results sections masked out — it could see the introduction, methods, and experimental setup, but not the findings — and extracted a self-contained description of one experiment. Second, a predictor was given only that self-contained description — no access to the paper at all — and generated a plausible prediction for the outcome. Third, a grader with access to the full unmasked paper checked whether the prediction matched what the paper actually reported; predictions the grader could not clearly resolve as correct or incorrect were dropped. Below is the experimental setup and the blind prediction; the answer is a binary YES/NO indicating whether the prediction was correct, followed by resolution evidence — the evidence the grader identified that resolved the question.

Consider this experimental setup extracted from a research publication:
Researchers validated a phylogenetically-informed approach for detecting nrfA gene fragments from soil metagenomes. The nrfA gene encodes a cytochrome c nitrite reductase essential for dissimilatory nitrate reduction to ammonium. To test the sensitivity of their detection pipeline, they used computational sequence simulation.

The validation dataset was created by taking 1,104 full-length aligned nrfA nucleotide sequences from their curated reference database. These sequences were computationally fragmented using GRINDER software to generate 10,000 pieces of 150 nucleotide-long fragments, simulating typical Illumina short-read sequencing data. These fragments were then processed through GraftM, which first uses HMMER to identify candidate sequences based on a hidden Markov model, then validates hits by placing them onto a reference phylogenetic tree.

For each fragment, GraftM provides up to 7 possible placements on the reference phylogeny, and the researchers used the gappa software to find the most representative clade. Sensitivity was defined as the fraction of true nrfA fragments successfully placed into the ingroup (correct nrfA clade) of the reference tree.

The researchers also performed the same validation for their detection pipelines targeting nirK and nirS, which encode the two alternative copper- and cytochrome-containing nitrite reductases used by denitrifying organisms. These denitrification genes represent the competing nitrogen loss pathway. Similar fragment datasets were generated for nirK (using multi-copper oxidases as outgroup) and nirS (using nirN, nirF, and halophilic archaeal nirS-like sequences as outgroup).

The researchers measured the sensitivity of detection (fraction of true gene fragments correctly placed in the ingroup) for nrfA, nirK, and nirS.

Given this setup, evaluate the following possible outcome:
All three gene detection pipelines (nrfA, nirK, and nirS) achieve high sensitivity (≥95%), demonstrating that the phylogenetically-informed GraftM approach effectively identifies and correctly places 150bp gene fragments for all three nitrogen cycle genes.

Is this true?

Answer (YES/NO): NO